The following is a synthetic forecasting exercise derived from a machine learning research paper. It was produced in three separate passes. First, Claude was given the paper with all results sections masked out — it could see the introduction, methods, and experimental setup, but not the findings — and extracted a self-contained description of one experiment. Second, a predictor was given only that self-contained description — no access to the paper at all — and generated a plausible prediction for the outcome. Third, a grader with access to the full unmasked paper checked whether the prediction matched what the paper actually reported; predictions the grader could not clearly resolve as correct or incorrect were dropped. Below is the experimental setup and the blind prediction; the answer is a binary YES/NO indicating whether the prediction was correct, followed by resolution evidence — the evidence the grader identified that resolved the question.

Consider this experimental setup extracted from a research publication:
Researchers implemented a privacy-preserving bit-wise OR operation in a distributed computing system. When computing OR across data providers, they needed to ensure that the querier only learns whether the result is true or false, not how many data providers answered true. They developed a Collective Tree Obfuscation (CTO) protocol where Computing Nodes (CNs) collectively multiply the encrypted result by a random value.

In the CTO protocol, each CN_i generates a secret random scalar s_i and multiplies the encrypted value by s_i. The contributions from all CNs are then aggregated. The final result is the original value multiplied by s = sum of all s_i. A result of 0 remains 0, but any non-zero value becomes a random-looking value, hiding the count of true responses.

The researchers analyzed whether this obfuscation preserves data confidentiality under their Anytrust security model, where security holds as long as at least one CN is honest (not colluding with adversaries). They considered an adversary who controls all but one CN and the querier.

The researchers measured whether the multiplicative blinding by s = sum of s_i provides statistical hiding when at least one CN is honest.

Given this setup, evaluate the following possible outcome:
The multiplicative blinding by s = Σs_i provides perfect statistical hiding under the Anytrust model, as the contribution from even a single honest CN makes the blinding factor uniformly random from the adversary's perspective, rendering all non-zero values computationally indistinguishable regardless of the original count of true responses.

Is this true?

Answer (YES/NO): YES